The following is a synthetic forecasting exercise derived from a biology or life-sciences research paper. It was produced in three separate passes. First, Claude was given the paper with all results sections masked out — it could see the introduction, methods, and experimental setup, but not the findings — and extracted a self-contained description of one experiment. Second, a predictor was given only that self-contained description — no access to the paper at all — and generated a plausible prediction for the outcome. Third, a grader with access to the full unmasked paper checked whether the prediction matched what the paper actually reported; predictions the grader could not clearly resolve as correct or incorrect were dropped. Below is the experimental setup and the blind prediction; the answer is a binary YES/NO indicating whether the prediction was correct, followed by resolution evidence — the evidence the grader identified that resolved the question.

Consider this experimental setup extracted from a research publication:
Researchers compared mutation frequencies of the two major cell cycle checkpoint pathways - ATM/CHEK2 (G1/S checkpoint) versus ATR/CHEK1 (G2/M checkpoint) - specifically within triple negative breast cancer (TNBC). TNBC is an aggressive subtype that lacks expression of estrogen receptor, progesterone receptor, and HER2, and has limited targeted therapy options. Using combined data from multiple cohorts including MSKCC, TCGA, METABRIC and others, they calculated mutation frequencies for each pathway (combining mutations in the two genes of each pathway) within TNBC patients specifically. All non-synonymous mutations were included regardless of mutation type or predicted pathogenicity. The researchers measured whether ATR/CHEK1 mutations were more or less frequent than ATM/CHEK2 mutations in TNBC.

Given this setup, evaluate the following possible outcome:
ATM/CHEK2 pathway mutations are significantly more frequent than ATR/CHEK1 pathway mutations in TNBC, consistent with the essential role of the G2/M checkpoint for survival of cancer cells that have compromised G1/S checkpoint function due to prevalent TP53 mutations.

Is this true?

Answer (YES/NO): YES